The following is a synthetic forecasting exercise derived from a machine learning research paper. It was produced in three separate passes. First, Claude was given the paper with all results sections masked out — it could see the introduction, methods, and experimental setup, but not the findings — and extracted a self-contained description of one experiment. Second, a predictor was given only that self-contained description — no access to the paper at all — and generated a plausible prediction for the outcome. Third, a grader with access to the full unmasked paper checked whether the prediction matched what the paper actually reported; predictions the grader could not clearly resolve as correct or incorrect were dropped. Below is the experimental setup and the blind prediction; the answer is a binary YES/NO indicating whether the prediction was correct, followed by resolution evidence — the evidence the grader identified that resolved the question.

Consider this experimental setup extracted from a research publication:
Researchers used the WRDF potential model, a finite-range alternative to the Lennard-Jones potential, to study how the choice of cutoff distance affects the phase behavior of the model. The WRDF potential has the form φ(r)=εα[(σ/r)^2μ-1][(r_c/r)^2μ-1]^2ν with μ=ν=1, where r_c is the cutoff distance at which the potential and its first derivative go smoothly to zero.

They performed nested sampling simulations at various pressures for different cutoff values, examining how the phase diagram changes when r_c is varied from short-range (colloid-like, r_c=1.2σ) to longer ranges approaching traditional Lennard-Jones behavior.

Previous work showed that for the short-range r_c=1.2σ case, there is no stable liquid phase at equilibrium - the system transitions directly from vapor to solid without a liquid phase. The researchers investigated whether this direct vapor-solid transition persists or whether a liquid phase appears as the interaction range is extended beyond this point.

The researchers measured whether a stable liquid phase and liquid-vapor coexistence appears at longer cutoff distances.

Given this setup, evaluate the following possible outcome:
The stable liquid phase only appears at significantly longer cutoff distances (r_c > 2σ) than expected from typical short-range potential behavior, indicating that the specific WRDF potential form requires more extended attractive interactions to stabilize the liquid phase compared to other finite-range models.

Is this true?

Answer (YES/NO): NO